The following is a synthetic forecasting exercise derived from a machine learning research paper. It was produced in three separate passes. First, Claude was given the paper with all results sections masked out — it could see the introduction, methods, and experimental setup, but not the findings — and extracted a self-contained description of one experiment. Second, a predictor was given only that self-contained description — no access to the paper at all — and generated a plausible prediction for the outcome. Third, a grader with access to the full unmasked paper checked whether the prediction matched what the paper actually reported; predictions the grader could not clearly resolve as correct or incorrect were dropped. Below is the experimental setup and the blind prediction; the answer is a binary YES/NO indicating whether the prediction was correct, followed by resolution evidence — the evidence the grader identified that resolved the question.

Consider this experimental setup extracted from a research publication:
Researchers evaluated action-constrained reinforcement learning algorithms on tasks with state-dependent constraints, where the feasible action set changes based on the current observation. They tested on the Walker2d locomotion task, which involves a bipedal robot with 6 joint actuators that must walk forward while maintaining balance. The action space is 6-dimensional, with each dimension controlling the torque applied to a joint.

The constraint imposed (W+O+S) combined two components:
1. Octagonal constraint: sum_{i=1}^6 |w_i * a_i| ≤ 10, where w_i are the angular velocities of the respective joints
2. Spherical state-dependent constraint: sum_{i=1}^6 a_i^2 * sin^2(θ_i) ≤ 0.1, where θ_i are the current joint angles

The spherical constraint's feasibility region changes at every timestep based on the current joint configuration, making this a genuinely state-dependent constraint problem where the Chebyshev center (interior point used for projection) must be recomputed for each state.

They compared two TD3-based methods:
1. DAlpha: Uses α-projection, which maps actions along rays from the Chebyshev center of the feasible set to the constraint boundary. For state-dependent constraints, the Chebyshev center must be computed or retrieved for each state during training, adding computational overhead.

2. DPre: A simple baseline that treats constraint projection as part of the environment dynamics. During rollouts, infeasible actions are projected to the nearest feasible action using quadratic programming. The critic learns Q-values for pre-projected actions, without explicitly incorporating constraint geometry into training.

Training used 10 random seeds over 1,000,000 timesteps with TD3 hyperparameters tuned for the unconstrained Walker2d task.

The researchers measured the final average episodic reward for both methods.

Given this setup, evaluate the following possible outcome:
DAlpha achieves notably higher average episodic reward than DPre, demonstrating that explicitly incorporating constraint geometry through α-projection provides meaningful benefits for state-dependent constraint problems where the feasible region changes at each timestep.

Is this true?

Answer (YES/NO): NO